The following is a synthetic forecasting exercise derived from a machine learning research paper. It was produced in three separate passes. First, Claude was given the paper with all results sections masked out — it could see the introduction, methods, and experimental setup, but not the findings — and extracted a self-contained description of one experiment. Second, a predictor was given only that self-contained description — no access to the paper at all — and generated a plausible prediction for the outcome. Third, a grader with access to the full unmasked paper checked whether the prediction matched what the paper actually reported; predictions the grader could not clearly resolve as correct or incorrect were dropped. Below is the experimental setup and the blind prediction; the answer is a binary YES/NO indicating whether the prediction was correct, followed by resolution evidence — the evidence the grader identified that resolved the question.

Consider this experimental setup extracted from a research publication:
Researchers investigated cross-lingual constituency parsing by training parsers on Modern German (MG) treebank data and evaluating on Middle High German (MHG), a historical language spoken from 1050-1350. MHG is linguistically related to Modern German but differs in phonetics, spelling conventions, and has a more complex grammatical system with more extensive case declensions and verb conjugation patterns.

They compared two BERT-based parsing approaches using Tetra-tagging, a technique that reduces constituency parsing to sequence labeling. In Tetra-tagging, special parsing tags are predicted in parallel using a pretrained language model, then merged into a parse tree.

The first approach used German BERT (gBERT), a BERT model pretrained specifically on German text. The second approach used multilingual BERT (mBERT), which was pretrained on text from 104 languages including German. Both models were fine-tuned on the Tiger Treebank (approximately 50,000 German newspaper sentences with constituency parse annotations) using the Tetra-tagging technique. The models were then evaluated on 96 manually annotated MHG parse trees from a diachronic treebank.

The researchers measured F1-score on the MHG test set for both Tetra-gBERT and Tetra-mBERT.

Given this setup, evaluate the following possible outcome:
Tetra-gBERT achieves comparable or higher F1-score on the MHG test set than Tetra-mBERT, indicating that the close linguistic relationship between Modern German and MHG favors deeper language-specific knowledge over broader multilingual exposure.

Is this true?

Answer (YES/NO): YES